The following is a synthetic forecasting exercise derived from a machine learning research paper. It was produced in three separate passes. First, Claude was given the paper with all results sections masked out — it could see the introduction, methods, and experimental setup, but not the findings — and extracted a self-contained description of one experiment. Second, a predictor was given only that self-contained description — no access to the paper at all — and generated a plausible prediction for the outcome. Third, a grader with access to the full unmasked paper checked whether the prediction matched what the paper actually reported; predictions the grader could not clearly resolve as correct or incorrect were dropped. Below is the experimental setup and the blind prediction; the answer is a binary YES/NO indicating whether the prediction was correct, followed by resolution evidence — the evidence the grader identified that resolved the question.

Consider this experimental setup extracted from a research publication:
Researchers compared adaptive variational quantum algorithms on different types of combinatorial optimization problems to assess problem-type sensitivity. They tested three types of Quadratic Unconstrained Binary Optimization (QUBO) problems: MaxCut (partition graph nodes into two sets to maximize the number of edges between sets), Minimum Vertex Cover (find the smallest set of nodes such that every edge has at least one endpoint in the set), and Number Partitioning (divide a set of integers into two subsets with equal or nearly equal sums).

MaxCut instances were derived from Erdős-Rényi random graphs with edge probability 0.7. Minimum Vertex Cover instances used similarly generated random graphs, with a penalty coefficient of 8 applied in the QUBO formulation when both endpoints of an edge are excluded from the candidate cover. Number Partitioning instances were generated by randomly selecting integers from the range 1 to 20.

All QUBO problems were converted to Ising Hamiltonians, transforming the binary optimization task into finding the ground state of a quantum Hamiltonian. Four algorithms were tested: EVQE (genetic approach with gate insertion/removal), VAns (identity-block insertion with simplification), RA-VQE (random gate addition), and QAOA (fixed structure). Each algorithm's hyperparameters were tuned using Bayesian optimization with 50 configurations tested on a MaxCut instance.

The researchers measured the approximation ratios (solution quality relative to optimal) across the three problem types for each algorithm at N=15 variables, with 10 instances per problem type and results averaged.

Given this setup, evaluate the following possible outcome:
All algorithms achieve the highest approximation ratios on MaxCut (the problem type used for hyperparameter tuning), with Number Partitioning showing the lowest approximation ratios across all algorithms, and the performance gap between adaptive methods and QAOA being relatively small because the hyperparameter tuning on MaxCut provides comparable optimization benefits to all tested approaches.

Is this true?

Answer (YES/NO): NO